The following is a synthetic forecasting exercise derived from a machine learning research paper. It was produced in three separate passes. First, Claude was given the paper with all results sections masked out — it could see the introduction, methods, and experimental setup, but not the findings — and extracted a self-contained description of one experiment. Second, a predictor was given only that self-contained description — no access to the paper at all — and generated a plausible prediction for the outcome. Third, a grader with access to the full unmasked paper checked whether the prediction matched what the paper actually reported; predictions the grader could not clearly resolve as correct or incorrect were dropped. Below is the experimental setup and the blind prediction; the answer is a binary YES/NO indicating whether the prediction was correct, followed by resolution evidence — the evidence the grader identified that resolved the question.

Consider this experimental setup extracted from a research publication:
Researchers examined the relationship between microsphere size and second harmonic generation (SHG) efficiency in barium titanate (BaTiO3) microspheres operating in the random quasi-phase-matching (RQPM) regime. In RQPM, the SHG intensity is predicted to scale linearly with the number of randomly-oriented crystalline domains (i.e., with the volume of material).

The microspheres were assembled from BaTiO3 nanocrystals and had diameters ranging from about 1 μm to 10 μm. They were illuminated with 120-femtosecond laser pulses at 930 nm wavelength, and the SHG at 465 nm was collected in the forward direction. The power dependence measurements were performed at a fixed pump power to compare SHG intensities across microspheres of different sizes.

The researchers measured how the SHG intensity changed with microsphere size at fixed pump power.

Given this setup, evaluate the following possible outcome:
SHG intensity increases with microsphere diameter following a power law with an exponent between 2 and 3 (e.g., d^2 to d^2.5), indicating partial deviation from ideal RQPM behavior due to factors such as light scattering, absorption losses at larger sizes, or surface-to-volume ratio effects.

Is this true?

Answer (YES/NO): NO